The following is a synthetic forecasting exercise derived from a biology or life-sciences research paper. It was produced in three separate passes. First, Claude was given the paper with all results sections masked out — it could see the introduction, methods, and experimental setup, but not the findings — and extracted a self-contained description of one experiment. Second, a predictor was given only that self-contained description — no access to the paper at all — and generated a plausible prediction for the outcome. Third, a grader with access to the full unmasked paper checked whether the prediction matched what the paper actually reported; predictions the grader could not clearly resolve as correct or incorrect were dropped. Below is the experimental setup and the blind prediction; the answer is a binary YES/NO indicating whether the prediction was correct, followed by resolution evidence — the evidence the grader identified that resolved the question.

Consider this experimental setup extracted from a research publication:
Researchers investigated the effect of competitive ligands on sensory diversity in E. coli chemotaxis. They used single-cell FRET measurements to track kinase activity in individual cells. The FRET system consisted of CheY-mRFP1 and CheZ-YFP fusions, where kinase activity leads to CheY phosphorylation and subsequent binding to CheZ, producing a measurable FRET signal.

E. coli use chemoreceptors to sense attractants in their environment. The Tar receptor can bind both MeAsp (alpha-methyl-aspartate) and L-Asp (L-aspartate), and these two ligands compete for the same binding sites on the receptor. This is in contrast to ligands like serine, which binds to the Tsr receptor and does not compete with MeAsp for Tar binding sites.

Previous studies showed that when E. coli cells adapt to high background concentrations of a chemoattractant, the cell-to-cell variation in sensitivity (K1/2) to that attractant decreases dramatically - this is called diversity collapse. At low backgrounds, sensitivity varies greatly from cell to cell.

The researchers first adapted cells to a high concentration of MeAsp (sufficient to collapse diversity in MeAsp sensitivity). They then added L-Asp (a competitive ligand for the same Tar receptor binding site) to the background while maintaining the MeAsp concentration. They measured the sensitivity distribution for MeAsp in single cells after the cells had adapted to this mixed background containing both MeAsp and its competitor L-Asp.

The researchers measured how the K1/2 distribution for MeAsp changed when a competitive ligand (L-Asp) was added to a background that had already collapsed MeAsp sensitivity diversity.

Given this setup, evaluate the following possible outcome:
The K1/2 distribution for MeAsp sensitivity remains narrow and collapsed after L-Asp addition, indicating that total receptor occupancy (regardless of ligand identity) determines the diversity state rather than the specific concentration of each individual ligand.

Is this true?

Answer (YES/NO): NO